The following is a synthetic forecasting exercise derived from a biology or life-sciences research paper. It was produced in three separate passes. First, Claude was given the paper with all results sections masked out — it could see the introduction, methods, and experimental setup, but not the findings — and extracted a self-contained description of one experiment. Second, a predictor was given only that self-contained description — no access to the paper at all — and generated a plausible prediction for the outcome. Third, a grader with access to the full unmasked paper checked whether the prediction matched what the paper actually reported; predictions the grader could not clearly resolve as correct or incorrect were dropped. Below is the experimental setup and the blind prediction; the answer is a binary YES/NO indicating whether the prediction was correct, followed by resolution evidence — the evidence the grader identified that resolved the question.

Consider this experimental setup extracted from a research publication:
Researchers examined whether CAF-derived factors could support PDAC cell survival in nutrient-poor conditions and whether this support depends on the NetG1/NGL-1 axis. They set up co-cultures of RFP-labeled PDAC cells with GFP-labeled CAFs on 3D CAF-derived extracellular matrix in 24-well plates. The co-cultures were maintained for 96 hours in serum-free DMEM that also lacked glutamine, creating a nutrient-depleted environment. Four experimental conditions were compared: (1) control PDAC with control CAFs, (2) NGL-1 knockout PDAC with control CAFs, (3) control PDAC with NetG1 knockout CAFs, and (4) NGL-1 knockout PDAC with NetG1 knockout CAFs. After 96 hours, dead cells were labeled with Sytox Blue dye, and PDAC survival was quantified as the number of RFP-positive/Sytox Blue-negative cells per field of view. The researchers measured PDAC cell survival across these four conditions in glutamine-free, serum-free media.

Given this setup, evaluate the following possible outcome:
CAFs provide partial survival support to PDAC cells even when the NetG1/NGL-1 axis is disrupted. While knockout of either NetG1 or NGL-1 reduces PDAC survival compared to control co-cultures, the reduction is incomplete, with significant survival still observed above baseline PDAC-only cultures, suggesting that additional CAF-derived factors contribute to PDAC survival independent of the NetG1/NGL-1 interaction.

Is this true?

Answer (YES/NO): YES